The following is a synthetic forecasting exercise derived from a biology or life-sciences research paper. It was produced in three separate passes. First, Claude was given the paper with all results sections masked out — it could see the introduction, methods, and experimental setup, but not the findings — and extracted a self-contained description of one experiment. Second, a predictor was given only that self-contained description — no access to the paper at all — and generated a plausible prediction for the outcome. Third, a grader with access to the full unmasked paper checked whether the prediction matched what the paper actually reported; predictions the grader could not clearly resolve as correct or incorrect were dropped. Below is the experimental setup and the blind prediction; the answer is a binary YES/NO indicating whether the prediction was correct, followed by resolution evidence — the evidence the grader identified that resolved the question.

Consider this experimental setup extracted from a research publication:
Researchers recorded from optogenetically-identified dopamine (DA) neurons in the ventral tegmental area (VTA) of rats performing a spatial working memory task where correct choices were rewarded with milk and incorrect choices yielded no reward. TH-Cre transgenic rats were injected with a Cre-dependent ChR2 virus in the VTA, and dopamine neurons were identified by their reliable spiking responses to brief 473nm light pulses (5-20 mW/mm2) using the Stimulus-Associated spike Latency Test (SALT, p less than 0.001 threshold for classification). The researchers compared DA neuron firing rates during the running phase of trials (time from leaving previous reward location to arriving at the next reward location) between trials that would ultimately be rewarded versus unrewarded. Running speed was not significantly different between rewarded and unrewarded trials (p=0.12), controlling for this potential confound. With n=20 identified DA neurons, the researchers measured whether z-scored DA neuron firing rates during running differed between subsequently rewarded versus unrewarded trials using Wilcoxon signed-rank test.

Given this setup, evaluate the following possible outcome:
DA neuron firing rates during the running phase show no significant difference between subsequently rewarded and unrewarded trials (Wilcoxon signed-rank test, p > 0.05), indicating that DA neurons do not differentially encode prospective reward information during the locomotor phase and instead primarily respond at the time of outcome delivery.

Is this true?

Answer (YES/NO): NO